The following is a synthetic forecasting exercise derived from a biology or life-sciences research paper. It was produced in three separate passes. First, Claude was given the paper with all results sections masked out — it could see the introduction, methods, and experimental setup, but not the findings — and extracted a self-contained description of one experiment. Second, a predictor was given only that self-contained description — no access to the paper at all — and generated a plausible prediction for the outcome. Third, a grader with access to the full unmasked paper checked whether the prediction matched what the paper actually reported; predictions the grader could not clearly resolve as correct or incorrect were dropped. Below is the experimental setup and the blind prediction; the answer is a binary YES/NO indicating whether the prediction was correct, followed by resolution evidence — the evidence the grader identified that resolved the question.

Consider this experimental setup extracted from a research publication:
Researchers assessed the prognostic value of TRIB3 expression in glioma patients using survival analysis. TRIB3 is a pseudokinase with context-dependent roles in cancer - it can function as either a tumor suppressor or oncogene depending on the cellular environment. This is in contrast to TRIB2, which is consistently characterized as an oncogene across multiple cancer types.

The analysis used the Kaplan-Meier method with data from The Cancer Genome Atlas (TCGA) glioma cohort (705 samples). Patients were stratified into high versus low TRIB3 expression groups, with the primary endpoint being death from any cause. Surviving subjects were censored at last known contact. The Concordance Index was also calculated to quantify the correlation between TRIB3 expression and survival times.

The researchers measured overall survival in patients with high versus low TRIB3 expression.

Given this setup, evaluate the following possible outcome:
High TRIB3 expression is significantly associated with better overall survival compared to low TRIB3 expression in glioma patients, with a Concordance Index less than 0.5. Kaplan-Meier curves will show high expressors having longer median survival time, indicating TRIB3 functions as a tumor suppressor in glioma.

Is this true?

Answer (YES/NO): NO